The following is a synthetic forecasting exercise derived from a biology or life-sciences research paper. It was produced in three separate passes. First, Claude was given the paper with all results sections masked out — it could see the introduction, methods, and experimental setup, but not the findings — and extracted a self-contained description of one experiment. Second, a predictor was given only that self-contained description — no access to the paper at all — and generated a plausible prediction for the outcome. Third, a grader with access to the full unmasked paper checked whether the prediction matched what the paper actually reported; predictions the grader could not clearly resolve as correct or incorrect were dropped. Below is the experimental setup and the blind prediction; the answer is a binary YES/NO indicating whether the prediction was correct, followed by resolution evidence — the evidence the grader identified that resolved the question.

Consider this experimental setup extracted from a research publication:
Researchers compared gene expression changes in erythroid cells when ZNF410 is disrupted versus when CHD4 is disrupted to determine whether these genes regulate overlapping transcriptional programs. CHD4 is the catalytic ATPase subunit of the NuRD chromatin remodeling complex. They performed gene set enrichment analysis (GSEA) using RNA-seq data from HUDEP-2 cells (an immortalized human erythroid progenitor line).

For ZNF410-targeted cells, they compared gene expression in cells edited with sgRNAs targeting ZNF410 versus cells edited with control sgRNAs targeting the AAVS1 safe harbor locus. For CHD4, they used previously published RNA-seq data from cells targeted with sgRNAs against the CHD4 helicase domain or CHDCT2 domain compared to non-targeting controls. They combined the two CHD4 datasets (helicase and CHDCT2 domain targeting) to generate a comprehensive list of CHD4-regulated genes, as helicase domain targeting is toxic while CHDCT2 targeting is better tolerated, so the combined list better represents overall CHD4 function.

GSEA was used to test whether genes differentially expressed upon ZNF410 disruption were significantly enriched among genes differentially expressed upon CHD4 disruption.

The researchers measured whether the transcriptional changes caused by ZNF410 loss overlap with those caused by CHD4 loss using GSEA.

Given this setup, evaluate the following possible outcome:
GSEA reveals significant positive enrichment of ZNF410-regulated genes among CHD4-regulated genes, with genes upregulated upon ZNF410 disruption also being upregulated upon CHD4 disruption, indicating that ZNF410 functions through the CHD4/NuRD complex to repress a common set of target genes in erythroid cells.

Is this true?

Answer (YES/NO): YES